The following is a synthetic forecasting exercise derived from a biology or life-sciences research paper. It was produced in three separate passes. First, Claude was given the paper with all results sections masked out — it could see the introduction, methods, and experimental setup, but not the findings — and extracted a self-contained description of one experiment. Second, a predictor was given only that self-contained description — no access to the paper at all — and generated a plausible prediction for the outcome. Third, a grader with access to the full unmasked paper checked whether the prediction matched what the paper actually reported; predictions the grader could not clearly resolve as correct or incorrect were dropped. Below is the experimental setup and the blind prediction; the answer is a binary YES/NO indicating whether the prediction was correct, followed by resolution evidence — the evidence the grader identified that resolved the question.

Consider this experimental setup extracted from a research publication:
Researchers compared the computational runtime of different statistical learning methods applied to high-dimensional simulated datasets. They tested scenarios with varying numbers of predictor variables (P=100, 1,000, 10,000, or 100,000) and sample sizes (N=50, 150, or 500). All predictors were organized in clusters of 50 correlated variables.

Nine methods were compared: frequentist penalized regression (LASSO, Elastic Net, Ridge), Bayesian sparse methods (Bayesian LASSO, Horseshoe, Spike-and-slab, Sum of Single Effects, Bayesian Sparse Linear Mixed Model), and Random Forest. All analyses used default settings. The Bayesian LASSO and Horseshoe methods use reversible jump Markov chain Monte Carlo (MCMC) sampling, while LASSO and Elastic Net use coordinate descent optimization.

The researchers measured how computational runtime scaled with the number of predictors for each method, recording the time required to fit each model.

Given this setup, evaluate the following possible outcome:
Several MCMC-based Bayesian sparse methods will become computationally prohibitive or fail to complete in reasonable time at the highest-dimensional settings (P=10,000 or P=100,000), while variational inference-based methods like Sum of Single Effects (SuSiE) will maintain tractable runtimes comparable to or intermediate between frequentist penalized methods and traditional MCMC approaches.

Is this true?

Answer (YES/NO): NO